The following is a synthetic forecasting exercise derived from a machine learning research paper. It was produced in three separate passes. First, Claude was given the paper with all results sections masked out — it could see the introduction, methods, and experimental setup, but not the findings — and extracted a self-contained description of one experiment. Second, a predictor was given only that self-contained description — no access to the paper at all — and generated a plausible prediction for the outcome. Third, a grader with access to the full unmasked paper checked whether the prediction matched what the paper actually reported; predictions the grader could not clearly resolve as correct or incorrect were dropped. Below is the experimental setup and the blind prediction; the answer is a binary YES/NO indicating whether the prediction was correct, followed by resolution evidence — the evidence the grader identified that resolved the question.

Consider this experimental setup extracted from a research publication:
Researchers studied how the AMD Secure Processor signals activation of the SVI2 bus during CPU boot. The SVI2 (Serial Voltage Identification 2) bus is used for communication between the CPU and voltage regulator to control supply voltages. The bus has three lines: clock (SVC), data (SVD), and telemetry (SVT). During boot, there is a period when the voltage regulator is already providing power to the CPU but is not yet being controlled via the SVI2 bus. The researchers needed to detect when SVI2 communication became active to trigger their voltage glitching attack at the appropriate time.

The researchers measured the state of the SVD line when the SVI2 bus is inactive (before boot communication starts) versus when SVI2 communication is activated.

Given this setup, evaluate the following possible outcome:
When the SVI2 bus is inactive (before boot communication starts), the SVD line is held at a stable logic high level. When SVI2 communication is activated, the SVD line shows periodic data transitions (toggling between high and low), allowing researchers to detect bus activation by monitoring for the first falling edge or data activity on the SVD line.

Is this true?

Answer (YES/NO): NO